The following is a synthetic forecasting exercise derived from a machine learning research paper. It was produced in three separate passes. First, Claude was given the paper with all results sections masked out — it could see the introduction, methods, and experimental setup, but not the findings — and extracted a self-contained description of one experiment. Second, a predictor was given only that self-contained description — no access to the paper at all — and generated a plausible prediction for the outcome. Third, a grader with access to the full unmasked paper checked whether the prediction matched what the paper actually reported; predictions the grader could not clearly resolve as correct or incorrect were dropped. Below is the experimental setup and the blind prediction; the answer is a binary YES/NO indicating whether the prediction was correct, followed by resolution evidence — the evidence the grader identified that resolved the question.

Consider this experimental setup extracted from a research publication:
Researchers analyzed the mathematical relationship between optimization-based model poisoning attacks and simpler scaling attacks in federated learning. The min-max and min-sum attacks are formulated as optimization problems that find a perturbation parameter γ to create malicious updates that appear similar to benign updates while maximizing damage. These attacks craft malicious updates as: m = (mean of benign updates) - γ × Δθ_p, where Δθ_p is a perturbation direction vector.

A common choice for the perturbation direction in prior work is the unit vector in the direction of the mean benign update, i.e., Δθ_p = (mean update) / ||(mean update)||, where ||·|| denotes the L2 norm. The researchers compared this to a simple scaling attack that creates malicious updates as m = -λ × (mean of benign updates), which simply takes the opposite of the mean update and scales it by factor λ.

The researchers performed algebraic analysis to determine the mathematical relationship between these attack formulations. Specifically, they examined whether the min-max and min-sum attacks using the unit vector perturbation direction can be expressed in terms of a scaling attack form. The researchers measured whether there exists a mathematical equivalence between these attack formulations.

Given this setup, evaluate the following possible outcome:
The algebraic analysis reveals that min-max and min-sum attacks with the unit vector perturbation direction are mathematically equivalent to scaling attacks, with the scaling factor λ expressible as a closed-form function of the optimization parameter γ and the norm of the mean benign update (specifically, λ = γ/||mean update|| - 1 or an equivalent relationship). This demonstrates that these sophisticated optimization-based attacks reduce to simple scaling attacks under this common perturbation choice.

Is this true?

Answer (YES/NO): YES